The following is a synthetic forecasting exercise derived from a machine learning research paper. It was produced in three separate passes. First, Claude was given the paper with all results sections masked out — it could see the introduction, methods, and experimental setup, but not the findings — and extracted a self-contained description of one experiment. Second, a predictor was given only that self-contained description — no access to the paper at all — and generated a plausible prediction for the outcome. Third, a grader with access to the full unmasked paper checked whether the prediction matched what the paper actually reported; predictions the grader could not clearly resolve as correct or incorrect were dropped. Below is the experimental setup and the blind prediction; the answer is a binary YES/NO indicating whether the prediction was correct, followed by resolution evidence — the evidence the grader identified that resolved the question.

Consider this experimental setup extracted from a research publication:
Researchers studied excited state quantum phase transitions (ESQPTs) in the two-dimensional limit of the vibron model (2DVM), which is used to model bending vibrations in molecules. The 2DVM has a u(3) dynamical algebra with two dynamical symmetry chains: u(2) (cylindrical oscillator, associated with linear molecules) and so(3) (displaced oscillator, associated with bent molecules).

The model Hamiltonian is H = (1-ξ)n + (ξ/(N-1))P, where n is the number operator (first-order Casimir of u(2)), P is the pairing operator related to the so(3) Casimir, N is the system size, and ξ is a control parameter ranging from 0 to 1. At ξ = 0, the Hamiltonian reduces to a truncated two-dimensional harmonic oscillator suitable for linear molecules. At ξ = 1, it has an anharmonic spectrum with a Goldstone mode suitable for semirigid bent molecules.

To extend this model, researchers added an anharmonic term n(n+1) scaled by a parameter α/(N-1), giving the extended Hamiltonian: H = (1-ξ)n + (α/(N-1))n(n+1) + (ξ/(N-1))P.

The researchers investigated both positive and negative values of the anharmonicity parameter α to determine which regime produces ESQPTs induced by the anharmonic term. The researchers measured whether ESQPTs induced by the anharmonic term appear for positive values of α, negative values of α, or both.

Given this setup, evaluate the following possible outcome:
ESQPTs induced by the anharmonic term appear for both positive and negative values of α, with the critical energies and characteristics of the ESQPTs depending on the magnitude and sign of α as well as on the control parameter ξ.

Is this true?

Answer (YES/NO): NO